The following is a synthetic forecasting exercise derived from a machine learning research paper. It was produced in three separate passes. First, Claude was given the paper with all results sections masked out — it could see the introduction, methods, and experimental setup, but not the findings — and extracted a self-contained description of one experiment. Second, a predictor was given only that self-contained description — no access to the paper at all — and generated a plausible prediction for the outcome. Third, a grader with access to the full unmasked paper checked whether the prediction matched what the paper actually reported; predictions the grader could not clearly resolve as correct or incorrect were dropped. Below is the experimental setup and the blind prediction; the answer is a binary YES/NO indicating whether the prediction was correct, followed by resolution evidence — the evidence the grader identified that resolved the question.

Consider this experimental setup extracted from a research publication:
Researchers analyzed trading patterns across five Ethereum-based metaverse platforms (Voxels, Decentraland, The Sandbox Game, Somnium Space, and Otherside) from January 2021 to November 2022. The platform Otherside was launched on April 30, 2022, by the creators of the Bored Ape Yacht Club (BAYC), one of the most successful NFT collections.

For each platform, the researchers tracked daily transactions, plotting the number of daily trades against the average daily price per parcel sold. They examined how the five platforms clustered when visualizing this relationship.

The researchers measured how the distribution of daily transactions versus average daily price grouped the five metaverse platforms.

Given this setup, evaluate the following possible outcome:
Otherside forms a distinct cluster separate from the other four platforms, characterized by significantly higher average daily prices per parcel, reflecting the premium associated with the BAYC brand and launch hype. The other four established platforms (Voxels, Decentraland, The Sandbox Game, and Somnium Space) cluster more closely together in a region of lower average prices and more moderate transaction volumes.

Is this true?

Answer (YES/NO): NO